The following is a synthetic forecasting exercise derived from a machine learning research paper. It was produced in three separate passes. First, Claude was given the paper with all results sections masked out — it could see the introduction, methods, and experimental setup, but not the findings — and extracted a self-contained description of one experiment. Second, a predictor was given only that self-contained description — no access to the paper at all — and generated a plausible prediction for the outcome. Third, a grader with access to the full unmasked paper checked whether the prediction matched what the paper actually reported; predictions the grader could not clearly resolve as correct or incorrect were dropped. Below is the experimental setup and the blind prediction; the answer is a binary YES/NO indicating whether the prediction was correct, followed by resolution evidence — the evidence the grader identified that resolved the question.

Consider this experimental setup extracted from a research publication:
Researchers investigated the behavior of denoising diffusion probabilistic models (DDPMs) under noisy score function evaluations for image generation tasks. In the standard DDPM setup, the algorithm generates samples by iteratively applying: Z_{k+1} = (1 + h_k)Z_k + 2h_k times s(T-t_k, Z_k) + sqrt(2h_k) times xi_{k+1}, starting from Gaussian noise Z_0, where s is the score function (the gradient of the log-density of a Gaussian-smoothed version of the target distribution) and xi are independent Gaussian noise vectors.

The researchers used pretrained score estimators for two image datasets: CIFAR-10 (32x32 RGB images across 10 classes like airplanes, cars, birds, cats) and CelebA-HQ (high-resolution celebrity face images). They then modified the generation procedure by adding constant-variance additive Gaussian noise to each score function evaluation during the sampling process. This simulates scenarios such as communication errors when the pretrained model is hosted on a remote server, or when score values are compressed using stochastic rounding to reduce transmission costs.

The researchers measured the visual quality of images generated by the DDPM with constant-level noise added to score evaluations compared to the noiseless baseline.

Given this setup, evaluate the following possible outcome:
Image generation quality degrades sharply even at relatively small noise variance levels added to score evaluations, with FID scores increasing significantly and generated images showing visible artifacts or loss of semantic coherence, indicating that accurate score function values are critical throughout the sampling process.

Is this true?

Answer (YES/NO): NO